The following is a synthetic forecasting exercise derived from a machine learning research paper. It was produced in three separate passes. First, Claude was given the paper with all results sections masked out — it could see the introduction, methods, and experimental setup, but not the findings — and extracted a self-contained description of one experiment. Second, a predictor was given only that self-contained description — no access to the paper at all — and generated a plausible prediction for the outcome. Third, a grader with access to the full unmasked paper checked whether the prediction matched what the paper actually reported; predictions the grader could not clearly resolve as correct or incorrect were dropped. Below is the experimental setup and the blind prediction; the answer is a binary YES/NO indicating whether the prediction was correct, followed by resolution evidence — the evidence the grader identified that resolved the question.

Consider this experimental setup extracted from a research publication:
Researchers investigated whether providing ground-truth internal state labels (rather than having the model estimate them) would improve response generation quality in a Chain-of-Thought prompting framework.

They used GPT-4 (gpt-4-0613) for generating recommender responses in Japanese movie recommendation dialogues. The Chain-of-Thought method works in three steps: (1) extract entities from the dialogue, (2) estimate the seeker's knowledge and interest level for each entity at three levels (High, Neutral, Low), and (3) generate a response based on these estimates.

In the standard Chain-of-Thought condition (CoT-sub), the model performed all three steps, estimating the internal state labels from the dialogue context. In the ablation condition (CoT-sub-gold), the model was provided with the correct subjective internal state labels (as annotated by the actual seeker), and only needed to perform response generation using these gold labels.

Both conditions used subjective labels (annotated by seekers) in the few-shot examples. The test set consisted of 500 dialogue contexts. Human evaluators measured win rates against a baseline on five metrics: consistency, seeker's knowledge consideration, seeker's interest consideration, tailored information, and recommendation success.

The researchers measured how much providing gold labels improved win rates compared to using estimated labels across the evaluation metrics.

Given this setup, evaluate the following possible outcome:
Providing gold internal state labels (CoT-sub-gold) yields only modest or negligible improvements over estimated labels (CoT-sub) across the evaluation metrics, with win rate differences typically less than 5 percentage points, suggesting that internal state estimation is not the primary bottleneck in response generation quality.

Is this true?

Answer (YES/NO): NO